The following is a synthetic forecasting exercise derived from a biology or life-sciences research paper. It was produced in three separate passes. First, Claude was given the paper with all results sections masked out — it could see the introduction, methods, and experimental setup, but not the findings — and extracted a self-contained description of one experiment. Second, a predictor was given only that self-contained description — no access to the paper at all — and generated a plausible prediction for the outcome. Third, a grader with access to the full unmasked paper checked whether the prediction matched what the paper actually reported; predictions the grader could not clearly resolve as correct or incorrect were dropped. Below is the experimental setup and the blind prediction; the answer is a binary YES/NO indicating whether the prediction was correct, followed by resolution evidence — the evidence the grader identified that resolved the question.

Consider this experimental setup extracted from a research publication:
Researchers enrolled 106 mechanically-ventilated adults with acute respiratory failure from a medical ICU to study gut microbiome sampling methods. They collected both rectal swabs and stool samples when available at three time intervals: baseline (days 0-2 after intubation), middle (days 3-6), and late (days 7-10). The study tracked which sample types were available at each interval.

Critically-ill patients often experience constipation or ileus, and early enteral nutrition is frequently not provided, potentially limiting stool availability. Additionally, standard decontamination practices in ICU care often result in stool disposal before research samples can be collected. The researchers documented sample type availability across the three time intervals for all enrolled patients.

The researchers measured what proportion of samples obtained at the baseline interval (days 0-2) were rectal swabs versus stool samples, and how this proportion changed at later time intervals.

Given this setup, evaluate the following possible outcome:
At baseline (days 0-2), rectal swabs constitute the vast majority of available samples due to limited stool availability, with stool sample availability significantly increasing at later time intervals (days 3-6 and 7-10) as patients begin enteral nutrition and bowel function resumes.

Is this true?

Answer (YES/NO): YES